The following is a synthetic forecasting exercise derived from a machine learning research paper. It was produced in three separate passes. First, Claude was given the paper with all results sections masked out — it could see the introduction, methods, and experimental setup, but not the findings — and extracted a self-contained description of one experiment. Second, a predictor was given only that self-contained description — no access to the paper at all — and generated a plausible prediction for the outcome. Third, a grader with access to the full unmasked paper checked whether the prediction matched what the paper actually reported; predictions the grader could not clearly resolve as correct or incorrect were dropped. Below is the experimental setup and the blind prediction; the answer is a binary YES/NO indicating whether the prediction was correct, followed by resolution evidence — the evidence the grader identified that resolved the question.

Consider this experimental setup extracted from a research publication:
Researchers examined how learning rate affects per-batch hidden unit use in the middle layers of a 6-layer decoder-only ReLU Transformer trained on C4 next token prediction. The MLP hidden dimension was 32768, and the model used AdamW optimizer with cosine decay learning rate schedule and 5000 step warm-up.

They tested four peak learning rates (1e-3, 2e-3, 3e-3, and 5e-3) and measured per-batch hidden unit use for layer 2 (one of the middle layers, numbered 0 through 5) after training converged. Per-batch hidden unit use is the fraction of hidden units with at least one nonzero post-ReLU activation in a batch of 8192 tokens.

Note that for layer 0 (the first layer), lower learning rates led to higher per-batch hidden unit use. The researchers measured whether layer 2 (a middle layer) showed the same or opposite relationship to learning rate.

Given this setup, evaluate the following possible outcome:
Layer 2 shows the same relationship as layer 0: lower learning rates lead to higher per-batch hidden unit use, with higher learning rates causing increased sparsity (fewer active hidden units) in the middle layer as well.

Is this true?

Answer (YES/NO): NO